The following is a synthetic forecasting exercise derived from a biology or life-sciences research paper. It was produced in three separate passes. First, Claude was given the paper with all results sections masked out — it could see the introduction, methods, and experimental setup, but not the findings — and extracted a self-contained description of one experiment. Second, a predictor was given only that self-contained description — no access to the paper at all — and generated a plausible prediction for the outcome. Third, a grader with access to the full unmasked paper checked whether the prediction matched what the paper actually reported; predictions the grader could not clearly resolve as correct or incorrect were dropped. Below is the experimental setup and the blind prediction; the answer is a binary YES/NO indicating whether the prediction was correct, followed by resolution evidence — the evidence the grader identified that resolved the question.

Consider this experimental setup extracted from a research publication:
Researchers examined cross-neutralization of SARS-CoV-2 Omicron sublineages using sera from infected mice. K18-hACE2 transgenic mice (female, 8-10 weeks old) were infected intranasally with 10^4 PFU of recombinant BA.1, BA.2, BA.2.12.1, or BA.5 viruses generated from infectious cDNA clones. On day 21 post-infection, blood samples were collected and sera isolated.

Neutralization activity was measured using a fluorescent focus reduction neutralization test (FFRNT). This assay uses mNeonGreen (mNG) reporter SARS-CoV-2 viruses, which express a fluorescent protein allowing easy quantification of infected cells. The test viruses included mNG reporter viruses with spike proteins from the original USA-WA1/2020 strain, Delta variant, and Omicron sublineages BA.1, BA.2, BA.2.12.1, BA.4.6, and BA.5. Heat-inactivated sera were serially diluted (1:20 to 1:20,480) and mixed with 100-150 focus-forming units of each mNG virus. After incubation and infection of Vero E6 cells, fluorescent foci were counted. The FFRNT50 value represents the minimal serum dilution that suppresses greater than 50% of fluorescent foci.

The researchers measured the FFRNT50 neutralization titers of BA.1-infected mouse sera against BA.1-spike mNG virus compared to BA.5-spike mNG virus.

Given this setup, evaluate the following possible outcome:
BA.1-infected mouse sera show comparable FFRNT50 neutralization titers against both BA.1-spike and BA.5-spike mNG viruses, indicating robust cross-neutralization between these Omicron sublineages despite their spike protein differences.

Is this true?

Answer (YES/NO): NO